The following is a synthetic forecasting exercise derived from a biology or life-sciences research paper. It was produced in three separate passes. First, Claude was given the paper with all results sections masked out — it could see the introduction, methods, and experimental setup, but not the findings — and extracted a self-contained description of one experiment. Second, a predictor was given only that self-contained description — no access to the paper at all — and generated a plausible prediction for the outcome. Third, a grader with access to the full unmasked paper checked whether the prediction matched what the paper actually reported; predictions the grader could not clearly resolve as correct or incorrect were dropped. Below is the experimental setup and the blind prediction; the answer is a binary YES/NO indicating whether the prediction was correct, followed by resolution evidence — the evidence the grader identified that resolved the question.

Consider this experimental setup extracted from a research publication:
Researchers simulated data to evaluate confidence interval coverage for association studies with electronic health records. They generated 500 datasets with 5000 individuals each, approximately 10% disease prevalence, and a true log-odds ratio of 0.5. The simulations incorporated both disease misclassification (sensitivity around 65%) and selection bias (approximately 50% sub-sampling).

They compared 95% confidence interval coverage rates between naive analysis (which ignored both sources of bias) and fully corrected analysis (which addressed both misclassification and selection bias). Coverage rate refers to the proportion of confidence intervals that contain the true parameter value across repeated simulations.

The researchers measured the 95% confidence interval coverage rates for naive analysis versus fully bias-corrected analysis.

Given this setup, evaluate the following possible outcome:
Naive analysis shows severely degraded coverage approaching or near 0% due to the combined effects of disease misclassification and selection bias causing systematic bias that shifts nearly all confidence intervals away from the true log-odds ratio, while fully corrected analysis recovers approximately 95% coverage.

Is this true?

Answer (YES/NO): YES